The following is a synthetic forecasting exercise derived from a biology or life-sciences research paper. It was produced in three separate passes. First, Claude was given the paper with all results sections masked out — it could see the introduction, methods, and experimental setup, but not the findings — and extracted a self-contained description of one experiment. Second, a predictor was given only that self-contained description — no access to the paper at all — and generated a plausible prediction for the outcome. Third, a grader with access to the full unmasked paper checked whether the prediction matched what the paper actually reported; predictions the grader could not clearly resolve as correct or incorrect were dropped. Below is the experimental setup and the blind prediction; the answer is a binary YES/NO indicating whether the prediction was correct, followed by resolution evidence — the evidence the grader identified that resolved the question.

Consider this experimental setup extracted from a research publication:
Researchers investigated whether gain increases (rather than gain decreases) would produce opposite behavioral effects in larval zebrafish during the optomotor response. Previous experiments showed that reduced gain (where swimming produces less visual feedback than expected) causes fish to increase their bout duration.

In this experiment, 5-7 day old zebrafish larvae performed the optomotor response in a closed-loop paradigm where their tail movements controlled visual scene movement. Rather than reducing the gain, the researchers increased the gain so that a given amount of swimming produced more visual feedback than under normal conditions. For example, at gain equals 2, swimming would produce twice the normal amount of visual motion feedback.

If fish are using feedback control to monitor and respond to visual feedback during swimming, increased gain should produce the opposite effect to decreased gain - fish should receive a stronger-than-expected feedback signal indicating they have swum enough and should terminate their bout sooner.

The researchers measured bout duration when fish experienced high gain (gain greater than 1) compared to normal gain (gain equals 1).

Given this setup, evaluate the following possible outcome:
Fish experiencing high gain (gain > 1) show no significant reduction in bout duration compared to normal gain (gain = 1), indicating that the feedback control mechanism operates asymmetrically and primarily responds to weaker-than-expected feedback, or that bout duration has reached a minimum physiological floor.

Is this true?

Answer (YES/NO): NO